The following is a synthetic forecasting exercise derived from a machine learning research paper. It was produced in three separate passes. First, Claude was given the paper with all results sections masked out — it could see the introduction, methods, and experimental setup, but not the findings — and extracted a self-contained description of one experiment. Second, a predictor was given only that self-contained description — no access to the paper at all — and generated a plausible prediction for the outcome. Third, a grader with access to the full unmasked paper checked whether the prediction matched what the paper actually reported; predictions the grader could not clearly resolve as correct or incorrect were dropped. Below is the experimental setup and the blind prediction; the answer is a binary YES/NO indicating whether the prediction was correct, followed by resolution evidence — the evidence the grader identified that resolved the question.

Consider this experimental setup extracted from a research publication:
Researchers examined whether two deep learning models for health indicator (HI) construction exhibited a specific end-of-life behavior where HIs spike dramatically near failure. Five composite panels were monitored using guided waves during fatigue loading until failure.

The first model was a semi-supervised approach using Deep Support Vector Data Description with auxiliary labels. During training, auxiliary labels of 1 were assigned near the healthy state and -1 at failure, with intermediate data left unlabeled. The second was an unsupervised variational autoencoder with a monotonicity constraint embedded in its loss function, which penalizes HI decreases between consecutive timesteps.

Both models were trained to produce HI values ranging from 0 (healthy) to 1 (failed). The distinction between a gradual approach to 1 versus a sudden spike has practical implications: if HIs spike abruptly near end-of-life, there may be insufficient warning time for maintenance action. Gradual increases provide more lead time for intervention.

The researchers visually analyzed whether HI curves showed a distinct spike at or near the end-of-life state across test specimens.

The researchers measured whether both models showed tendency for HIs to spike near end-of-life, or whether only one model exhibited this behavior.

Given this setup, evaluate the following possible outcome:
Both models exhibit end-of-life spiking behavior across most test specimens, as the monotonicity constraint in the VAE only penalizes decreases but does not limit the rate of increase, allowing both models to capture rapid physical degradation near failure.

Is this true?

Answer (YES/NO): YES